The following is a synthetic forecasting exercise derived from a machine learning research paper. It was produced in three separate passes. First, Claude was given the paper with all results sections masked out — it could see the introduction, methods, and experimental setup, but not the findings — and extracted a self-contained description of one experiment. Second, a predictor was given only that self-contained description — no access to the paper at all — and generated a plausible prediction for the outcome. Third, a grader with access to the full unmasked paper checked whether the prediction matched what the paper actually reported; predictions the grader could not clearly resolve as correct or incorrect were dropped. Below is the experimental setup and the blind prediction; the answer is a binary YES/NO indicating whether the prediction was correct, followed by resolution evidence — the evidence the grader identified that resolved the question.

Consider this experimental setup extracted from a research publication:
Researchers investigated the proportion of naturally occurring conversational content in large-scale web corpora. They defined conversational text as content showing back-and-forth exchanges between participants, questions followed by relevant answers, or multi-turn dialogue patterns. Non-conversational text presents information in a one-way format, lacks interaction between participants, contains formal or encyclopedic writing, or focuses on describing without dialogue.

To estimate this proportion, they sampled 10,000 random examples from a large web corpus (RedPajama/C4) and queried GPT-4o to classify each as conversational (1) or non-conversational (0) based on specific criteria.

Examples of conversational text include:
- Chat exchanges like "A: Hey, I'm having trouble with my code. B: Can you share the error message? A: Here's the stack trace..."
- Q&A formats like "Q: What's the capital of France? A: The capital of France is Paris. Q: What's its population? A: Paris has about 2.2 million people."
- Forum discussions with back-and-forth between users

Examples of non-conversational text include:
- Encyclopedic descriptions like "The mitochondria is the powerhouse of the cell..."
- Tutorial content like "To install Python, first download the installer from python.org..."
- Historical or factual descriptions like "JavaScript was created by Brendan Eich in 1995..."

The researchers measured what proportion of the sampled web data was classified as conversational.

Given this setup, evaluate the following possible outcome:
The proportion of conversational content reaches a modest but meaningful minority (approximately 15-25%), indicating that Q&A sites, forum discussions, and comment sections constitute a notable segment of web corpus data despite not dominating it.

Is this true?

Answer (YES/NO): NO